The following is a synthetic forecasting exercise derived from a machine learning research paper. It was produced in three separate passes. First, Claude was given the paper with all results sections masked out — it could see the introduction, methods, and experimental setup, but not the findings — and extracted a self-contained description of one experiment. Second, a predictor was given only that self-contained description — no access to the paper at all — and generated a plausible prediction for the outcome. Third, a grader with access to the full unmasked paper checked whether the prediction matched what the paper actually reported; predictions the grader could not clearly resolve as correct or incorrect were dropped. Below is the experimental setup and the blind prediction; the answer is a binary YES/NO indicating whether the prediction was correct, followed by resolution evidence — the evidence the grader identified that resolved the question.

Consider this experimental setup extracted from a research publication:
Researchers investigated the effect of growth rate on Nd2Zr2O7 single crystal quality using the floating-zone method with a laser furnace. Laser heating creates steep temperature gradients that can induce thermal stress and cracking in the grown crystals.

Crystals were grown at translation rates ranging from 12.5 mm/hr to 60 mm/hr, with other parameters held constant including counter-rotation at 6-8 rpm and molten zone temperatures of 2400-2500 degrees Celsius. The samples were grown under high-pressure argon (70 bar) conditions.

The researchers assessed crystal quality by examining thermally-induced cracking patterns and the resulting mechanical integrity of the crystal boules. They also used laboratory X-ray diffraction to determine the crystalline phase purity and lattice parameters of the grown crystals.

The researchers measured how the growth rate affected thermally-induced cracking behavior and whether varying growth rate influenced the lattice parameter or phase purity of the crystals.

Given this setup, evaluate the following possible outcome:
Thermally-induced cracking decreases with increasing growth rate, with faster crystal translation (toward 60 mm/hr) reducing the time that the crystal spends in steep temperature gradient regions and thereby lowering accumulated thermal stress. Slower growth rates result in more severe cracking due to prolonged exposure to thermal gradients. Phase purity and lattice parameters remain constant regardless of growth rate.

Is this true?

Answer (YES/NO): YES